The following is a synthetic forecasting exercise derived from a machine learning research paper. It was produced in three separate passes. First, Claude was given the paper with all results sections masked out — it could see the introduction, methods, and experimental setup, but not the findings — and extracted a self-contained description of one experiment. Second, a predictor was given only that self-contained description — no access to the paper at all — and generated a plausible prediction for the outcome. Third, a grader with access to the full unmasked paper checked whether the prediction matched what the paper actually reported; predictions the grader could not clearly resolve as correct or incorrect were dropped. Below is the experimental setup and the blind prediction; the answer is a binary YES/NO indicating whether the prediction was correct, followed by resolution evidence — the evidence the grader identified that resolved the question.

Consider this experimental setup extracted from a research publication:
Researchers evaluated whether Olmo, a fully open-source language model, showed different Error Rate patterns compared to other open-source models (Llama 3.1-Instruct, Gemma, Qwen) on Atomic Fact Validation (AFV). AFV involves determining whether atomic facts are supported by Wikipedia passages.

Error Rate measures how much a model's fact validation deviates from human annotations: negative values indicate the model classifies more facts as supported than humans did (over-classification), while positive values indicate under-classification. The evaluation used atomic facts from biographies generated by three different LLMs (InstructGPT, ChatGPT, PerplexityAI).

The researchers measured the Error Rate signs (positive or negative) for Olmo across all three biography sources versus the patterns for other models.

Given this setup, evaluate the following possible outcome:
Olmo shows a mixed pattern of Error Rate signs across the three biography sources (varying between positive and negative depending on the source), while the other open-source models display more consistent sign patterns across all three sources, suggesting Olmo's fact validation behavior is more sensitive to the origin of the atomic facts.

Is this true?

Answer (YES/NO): NO